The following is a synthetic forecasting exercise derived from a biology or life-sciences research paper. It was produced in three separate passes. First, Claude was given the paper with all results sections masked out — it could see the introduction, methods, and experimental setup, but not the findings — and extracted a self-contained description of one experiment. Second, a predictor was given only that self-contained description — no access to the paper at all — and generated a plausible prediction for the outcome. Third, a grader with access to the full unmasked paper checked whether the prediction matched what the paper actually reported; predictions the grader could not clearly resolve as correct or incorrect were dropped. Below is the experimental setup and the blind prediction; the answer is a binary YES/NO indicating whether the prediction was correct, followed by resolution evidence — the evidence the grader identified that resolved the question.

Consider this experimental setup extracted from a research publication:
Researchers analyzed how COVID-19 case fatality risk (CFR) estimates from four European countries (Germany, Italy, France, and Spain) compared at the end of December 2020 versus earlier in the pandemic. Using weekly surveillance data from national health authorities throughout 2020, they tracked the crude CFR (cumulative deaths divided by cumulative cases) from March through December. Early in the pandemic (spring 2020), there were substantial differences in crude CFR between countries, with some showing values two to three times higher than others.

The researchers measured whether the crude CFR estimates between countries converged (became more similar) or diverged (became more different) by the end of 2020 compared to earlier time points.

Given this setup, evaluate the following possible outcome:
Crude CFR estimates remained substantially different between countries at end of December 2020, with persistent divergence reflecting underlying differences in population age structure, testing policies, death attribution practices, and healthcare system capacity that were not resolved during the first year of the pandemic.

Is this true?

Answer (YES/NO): NO